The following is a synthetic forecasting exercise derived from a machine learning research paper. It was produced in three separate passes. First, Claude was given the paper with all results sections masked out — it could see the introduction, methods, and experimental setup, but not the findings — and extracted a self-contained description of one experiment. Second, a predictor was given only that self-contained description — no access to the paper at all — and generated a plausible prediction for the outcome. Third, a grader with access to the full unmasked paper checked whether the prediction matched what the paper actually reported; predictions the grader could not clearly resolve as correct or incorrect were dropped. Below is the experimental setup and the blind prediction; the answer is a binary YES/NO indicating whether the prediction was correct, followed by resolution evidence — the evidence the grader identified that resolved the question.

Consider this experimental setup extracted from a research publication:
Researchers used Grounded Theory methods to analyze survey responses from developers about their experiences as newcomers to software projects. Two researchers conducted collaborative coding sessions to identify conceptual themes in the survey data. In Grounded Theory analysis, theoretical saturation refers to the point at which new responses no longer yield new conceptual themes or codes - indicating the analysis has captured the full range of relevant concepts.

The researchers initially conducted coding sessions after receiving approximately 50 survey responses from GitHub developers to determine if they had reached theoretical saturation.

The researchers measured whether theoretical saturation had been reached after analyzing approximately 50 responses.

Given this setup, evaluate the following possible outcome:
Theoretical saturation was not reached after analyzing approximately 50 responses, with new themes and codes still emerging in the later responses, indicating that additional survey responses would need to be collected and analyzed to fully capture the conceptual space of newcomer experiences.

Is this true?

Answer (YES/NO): YES